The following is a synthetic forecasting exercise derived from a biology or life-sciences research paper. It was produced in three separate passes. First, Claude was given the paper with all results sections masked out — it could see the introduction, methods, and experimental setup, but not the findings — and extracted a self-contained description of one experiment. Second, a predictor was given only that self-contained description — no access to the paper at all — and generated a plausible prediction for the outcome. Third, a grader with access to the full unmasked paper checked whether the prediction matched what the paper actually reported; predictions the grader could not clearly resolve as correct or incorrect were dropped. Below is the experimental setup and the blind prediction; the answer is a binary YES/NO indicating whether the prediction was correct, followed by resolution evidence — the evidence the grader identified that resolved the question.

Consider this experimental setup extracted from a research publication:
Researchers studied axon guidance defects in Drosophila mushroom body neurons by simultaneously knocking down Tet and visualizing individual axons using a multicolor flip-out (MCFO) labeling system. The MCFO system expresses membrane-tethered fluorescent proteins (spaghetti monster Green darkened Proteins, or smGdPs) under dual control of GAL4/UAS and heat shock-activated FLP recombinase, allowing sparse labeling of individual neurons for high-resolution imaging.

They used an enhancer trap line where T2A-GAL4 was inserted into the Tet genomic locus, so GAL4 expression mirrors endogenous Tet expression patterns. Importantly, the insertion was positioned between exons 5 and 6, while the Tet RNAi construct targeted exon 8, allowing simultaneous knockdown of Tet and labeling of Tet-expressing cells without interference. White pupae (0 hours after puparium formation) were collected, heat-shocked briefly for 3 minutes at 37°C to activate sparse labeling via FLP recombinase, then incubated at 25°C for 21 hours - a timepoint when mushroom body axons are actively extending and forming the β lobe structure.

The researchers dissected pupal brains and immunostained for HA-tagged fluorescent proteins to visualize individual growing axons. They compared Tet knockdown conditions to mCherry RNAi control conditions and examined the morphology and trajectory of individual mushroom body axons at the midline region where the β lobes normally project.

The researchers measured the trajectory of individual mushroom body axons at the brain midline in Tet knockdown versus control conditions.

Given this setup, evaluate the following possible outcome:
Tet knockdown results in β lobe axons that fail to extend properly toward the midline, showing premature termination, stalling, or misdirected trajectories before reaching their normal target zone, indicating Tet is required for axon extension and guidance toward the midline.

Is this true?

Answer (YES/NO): NO